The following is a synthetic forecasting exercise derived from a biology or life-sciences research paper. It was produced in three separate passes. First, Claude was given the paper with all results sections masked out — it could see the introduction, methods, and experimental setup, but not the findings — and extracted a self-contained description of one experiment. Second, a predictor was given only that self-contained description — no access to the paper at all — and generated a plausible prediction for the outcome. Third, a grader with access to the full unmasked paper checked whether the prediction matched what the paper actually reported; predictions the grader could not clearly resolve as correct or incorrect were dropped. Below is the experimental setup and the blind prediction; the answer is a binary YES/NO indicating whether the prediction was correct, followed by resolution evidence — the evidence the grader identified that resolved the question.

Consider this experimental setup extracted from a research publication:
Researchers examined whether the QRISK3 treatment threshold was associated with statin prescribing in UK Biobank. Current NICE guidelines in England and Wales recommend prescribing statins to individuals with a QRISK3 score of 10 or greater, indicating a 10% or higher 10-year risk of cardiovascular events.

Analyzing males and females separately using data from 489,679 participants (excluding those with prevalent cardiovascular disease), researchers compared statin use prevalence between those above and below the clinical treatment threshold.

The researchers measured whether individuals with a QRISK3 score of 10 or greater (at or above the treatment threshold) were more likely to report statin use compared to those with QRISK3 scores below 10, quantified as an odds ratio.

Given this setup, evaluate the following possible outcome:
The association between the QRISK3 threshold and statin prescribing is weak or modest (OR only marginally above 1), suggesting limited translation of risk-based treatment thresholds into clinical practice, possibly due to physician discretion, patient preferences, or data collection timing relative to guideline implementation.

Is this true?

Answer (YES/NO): NO